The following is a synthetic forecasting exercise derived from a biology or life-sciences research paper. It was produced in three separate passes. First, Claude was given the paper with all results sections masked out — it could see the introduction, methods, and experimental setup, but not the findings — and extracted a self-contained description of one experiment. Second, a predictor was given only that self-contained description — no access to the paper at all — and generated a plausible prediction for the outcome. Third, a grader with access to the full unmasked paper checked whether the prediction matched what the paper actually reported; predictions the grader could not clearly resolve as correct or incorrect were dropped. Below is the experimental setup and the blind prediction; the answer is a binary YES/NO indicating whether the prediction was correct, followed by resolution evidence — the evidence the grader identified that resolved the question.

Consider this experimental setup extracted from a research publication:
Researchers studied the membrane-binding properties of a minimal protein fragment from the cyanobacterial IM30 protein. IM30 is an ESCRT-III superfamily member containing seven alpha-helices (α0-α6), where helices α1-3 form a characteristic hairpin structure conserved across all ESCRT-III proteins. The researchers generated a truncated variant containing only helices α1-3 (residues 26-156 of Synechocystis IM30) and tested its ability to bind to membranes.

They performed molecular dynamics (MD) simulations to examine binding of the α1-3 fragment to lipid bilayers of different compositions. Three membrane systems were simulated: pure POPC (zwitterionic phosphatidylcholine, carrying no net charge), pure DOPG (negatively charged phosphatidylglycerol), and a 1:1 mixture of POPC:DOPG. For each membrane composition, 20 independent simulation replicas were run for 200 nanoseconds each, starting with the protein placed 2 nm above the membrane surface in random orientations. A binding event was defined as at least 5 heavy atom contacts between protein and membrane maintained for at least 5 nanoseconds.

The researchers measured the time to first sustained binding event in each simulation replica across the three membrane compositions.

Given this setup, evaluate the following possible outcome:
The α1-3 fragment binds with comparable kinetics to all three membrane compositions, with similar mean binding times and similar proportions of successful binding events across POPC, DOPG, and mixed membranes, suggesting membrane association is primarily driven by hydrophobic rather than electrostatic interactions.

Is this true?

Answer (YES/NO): NO